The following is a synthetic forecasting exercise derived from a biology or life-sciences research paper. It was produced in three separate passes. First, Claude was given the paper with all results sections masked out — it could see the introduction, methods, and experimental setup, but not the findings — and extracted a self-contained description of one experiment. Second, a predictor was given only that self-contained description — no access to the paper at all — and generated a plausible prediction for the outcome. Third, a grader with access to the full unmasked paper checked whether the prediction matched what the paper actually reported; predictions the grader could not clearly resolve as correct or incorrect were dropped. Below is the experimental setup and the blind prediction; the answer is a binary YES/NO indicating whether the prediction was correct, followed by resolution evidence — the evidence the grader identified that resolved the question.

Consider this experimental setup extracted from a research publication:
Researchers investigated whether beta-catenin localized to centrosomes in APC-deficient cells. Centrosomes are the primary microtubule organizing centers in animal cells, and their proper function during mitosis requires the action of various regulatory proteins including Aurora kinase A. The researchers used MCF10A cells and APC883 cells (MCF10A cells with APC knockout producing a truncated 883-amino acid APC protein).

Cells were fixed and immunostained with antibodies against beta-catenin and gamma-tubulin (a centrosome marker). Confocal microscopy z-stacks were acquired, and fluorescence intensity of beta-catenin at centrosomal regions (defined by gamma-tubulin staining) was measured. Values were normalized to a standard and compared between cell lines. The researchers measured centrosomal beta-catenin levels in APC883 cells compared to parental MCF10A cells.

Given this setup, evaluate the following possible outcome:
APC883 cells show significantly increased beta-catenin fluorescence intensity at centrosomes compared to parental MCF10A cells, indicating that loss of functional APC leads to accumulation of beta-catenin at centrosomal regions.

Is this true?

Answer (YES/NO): YES